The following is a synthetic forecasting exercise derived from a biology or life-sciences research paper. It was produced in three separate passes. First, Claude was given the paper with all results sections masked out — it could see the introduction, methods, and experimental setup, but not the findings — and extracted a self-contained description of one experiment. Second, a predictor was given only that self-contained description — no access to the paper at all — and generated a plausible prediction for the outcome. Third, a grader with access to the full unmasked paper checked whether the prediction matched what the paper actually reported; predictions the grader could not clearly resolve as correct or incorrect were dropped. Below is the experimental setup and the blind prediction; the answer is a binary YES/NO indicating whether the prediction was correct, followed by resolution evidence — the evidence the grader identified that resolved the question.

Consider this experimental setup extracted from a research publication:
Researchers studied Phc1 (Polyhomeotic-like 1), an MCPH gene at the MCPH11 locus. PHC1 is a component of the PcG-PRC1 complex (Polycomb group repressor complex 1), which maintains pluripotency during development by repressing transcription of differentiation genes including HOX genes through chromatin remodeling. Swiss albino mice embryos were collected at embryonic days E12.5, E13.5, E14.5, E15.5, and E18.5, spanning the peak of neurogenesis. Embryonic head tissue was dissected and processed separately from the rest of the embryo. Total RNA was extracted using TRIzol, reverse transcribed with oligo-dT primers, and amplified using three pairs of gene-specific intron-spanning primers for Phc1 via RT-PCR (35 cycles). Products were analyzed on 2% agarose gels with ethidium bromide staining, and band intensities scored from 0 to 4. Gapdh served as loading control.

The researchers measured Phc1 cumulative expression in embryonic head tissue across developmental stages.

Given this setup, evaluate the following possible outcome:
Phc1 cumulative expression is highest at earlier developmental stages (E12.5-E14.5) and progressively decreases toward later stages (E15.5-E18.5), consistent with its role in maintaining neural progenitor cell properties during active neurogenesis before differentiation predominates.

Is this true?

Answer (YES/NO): NO